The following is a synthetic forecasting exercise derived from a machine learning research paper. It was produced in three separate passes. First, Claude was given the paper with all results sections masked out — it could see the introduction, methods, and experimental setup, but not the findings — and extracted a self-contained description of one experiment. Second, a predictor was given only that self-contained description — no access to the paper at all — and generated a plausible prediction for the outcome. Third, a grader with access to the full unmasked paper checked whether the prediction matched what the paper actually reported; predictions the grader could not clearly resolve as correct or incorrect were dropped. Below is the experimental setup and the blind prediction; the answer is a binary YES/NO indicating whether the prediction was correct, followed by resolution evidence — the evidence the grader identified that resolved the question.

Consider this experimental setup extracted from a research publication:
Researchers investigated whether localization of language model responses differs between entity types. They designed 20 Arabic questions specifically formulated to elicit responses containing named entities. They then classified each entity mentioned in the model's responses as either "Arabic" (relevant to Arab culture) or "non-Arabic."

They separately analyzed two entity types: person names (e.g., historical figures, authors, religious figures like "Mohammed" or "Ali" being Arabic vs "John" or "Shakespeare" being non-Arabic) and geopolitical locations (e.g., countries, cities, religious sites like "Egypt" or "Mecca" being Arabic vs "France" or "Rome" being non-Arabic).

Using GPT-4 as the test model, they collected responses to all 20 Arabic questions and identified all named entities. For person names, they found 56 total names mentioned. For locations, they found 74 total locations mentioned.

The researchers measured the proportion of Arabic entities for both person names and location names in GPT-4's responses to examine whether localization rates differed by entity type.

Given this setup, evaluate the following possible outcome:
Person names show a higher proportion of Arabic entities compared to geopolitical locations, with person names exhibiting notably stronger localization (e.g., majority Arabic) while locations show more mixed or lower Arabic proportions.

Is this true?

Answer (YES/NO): NO